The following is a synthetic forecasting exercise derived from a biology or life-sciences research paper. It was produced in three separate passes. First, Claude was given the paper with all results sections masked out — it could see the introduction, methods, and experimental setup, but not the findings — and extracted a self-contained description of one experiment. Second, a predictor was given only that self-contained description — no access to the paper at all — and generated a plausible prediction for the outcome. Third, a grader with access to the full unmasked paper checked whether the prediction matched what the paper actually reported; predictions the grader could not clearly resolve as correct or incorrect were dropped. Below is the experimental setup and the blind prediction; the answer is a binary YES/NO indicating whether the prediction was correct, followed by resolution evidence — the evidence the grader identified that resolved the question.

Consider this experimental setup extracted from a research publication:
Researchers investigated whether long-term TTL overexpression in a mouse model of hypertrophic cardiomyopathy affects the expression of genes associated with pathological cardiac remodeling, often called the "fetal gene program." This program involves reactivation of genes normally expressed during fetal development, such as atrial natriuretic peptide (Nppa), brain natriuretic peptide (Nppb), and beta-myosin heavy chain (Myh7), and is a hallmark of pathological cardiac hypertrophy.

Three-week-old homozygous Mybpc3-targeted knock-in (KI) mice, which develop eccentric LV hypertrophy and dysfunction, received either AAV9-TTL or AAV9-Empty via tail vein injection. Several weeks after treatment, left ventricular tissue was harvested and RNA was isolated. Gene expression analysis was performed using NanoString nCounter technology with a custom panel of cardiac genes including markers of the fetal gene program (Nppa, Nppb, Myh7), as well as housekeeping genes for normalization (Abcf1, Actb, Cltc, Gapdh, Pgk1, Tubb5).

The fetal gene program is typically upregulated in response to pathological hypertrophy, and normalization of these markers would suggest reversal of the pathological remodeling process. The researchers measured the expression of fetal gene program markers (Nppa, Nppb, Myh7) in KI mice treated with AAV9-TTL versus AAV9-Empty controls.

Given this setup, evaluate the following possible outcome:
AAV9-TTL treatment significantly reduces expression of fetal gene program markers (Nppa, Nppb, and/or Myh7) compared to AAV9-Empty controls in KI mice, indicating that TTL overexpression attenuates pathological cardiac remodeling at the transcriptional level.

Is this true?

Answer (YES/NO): NO